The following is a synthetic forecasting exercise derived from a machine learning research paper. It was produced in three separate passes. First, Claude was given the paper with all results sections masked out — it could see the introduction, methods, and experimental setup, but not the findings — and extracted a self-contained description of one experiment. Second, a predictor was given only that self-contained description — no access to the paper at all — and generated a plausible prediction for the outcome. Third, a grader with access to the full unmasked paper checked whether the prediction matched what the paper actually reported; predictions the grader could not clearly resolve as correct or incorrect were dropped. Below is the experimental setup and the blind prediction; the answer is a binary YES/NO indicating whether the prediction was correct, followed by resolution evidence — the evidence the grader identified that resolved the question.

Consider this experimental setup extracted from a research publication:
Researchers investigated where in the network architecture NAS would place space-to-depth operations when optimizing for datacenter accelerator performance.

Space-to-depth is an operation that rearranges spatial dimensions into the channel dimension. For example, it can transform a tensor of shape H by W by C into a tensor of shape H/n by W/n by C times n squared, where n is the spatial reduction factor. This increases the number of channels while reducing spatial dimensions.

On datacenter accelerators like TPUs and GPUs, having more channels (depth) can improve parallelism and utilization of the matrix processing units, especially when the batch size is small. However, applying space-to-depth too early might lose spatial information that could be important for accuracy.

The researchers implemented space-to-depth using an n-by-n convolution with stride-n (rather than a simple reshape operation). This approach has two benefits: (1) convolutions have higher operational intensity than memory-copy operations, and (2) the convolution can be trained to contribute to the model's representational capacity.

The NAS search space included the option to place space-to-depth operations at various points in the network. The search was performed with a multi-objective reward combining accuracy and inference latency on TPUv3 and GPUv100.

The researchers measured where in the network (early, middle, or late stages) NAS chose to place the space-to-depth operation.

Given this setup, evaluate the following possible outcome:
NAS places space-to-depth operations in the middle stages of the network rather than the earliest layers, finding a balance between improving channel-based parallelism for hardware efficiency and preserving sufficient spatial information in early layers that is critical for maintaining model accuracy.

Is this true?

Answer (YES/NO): NO